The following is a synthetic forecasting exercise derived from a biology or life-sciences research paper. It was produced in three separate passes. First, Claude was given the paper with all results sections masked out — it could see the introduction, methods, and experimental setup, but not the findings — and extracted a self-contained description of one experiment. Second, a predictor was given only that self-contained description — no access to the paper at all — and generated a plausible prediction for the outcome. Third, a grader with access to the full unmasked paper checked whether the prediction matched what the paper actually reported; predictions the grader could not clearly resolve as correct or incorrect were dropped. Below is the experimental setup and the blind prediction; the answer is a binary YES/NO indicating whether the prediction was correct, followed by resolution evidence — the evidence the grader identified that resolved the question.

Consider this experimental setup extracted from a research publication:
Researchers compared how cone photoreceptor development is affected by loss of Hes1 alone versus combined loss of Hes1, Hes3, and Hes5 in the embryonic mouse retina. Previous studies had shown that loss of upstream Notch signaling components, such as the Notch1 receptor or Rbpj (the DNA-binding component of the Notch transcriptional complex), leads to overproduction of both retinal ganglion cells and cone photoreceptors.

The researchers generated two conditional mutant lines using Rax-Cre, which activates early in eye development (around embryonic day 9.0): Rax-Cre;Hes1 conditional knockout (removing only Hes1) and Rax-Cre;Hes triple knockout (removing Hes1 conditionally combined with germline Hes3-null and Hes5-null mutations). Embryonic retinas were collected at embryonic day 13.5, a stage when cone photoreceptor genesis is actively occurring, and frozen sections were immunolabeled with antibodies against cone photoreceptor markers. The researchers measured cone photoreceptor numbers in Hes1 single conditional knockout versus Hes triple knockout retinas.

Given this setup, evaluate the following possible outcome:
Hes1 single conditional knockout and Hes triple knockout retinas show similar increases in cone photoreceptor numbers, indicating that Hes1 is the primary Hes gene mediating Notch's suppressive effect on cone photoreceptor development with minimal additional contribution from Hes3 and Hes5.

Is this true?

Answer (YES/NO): NO